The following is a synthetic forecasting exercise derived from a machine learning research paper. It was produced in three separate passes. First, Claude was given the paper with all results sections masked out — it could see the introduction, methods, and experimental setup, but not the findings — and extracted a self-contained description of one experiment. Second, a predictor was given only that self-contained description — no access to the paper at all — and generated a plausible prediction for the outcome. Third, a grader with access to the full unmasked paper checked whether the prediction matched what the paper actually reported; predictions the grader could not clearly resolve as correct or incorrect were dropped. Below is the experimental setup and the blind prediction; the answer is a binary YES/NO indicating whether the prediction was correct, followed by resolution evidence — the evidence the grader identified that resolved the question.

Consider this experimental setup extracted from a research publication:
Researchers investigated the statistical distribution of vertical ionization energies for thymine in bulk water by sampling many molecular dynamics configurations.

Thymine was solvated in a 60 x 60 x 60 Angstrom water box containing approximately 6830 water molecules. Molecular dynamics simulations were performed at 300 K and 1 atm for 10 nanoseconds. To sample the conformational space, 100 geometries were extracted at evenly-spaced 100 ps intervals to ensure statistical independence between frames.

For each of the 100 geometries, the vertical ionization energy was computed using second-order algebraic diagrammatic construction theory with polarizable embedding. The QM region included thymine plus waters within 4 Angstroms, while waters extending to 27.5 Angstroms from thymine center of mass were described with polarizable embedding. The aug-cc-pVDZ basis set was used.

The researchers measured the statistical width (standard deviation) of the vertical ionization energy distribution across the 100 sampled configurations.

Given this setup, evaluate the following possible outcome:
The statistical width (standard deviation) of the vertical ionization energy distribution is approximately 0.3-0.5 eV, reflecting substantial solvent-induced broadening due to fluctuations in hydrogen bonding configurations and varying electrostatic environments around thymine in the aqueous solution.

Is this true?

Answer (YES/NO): YES